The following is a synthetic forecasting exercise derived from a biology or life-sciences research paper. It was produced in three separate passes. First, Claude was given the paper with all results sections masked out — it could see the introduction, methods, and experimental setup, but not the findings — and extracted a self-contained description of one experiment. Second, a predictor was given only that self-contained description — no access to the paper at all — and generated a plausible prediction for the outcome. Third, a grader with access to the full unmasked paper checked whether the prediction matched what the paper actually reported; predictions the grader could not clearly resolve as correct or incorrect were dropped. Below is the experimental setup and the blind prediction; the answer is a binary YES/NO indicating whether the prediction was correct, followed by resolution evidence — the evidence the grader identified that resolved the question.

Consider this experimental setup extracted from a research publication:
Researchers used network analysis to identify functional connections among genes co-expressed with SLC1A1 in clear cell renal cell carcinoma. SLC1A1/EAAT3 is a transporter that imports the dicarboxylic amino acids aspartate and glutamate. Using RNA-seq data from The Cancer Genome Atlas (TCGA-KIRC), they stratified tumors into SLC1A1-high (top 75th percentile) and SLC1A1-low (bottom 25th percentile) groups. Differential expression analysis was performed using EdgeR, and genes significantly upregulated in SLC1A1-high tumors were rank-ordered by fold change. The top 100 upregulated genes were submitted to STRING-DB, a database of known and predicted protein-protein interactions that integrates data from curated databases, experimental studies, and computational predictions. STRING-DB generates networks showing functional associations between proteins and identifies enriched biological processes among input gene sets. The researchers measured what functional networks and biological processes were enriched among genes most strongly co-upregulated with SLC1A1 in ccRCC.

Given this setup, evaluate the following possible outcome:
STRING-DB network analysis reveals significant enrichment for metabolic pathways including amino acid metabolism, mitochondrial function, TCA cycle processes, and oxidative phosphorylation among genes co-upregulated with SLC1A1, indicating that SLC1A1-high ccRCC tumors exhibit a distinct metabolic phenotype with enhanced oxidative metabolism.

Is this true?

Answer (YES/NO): NO